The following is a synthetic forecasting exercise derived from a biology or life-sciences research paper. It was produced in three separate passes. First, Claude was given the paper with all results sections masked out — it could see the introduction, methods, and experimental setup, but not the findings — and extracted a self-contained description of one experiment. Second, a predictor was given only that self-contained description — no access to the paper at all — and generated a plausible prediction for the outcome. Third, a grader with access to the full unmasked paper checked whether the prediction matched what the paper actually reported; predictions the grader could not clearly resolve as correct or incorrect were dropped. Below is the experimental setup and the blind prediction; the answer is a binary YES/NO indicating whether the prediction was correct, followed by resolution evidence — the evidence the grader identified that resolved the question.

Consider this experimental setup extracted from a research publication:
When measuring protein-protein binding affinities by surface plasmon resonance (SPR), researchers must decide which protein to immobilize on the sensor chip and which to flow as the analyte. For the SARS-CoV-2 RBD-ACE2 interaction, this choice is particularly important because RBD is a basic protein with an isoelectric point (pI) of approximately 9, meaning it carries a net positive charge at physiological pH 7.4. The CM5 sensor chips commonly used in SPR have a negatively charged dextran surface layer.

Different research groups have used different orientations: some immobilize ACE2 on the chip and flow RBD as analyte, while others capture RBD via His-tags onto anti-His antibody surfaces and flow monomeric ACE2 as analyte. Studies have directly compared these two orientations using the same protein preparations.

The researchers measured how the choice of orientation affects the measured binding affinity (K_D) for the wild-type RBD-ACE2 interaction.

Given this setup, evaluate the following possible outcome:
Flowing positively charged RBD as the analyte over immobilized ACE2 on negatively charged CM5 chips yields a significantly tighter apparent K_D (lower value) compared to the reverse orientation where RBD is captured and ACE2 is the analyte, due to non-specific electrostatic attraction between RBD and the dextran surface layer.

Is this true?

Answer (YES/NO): YES